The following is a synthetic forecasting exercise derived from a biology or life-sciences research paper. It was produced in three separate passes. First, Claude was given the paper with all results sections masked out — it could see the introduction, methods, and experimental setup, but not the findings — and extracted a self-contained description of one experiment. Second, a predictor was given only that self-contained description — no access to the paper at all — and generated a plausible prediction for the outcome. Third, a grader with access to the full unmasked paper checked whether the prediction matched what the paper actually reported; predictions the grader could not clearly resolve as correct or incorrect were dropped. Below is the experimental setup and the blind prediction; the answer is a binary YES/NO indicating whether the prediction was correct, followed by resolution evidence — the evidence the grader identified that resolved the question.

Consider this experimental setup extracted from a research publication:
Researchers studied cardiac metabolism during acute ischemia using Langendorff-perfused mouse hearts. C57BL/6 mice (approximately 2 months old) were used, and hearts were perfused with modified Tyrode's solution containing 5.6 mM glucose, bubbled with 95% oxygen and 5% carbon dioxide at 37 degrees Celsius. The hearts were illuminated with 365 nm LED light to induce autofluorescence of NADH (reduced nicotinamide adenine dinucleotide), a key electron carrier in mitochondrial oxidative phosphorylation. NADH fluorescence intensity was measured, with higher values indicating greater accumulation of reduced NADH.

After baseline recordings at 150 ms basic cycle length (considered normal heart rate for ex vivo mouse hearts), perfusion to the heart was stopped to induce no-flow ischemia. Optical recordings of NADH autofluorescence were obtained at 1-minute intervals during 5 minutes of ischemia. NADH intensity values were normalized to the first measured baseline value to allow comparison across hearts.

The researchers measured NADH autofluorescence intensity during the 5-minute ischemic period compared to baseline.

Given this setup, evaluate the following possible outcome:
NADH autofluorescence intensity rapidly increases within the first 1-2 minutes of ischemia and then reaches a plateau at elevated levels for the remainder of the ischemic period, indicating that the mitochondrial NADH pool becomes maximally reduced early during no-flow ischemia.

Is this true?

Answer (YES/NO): NO